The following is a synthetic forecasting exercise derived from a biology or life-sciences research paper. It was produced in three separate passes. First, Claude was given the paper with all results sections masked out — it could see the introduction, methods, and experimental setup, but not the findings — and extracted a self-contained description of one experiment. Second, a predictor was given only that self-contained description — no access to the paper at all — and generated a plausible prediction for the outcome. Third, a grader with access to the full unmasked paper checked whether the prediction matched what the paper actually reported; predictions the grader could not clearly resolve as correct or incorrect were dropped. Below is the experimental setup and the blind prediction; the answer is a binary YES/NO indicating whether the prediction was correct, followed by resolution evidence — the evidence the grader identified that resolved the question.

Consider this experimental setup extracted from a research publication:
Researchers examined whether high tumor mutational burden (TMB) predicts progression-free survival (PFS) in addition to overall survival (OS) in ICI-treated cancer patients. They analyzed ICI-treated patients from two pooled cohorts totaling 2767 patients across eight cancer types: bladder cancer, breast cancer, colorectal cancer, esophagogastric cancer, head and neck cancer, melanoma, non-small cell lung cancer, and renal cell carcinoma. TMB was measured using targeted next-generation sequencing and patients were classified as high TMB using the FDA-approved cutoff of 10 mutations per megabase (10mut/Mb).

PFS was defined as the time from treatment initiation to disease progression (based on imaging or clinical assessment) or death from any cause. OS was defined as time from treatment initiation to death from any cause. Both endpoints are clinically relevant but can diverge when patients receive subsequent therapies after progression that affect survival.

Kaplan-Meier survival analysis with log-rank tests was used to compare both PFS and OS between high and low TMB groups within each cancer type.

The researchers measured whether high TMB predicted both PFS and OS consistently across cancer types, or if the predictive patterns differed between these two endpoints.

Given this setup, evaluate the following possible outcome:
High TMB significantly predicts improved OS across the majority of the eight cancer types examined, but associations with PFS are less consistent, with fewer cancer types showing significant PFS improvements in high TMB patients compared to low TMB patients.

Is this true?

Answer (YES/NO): YES